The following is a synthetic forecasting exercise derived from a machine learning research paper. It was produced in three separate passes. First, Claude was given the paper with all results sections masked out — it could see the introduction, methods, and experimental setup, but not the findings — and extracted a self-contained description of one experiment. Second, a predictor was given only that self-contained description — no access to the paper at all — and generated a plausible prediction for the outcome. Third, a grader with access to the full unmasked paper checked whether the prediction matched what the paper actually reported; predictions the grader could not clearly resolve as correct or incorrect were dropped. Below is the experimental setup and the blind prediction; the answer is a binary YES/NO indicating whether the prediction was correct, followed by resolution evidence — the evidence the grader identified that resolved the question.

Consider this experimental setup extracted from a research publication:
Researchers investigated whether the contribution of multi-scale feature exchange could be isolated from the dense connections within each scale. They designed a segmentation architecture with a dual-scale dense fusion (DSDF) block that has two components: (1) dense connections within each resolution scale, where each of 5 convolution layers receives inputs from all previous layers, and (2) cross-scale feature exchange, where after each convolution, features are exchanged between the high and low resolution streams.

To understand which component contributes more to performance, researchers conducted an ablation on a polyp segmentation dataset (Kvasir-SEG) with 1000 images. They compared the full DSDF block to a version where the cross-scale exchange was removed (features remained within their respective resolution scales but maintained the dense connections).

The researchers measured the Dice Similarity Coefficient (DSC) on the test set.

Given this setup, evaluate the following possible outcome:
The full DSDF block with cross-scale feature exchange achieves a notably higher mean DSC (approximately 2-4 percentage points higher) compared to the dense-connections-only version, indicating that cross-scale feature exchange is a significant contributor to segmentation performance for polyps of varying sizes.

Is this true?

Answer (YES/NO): YES